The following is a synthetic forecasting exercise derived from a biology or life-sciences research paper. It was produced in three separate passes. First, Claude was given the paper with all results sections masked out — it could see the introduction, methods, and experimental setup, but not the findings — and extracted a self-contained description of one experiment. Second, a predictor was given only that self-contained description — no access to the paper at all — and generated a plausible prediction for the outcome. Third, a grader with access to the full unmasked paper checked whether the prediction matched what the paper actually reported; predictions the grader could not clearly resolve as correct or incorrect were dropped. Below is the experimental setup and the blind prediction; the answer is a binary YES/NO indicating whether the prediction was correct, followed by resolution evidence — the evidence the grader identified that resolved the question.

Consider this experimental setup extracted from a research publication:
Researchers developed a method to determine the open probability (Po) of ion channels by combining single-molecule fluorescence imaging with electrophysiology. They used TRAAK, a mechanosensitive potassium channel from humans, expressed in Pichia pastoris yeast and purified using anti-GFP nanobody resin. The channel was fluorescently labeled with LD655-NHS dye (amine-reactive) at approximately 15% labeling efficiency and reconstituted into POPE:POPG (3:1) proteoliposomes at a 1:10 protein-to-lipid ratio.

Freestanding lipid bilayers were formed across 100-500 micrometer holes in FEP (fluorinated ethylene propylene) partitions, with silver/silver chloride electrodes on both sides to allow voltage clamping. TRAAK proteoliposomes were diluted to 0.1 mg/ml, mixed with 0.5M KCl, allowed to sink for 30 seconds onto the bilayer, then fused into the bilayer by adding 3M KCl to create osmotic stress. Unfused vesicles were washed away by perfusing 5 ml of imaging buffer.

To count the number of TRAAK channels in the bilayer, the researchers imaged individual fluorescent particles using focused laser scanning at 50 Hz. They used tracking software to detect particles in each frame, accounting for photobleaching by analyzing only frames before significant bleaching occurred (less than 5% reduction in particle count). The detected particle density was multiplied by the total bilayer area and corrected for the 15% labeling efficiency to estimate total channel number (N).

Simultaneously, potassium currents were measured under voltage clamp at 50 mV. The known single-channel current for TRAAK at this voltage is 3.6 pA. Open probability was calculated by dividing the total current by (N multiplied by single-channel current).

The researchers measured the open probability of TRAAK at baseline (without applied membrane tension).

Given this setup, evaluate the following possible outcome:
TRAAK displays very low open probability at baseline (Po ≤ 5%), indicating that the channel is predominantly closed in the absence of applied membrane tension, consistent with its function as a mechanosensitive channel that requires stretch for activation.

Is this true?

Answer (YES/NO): YES